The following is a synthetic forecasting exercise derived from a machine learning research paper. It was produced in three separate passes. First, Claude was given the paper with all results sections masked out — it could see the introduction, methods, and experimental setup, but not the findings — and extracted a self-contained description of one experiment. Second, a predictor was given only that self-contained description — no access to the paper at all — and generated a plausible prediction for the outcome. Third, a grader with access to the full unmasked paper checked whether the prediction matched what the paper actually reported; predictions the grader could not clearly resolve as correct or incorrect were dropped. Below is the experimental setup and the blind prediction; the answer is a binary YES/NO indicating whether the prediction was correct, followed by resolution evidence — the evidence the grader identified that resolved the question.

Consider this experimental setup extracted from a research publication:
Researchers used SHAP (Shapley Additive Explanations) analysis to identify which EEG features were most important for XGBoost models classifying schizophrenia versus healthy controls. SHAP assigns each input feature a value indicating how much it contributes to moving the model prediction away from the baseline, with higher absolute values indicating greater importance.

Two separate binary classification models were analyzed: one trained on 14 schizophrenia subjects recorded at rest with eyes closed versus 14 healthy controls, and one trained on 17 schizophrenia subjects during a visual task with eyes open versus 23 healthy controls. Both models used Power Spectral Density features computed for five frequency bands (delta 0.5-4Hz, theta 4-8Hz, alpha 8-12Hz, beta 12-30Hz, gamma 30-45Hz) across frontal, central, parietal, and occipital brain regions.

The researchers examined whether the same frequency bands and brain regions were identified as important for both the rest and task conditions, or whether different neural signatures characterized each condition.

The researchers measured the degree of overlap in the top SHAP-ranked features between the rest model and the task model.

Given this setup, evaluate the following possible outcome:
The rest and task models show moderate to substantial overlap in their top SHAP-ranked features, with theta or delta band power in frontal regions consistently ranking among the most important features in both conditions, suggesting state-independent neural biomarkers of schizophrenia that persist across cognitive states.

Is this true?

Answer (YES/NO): YES